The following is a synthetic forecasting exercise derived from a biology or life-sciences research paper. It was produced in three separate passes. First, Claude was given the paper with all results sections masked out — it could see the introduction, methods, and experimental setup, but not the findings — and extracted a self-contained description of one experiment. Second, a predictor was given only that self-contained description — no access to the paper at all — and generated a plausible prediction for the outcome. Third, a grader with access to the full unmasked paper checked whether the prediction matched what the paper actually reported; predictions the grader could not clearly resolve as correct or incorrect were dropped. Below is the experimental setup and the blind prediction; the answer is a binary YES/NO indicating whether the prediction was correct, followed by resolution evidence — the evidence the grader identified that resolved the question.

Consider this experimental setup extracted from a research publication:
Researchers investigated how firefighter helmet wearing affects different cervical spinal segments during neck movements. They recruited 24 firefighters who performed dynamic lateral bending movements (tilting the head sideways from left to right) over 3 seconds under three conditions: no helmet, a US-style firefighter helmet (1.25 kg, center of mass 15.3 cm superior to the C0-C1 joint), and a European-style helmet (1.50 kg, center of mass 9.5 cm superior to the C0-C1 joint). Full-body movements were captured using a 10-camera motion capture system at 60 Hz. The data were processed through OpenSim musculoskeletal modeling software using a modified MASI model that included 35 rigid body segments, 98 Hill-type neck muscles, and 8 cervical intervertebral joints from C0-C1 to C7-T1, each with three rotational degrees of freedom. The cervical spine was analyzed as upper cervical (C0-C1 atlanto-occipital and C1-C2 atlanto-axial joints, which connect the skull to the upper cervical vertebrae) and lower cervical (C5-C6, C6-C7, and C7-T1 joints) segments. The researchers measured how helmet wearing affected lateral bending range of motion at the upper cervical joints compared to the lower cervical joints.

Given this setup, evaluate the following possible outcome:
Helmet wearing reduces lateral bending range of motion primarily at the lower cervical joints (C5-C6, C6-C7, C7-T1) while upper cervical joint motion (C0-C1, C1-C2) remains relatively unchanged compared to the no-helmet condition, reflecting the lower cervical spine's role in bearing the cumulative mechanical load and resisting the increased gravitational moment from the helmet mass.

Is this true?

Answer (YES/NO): NO